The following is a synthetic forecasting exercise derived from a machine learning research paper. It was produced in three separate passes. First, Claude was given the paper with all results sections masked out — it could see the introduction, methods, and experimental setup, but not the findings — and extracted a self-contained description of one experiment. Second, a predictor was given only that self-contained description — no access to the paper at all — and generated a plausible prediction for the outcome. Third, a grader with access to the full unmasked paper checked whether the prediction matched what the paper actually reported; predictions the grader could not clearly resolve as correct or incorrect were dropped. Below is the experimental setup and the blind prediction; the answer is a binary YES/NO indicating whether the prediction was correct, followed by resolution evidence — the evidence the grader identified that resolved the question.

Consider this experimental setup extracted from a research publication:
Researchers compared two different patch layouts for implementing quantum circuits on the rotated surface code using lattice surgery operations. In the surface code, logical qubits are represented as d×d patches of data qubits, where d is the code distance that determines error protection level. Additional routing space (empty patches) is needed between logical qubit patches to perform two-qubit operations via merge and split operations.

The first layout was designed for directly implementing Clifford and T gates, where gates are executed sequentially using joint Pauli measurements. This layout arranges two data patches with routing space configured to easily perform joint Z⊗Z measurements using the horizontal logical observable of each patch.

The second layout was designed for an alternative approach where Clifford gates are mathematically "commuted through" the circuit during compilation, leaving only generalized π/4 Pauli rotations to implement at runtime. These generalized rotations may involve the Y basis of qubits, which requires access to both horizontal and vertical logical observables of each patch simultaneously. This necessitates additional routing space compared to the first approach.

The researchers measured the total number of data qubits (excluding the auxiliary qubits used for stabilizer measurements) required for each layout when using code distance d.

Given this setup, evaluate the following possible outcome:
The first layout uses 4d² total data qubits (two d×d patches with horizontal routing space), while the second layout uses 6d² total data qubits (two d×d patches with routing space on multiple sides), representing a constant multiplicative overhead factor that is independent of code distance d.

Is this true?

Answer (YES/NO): NO